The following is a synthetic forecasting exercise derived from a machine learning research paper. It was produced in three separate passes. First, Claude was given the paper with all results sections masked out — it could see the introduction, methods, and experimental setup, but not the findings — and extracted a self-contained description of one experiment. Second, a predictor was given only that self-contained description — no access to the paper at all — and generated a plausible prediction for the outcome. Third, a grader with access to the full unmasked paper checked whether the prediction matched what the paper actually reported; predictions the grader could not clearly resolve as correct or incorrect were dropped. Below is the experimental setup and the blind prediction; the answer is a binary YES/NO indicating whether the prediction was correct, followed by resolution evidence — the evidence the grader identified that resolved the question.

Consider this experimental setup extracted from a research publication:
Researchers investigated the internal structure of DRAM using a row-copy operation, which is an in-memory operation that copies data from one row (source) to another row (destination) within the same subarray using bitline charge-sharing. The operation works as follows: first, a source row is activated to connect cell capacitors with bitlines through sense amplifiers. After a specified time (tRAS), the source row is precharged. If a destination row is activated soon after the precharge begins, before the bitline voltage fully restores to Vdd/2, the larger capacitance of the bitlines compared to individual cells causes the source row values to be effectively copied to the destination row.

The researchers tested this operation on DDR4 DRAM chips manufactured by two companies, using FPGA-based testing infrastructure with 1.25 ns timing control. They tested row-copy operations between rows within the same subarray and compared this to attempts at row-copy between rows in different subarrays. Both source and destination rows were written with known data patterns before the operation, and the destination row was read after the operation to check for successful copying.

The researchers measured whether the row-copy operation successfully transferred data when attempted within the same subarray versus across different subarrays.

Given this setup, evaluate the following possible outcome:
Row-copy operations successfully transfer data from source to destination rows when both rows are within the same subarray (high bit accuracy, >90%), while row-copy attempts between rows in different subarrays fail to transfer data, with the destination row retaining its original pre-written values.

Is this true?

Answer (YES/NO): NO